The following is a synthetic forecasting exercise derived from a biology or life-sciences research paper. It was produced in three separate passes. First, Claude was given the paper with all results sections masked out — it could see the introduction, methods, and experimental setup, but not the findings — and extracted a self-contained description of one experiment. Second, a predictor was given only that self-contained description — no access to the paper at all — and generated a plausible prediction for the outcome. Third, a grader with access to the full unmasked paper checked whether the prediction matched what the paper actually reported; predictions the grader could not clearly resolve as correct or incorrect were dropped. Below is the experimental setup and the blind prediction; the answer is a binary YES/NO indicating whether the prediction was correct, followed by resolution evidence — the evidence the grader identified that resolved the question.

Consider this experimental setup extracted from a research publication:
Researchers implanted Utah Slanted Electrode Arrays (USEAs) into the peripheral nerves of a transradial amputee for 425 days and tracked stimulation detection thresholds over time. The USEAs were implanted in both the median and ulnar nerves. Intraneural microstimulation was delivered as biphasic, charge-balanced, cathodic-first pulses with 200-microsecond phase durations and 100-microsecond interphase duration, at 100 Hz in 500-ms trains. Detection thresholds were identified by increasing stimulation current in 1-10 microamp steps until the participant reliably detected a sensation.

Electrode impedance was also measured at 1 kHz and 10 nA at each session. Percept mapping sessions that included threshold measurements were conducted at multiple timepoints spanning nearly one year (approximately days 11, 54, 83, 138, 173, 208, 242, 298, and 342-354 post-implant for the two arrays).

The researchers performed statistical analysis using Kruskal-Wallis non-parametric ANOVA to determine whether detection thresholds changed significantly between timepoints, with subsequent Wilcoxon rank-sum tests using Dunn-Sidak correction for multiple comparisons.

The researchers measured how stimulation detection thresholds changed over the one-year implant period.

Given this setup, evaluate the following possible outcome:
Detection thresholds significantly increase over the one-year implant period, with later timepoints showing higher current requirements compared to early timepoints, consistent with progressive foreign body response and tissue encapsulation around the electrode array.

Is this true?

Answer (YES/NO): YES